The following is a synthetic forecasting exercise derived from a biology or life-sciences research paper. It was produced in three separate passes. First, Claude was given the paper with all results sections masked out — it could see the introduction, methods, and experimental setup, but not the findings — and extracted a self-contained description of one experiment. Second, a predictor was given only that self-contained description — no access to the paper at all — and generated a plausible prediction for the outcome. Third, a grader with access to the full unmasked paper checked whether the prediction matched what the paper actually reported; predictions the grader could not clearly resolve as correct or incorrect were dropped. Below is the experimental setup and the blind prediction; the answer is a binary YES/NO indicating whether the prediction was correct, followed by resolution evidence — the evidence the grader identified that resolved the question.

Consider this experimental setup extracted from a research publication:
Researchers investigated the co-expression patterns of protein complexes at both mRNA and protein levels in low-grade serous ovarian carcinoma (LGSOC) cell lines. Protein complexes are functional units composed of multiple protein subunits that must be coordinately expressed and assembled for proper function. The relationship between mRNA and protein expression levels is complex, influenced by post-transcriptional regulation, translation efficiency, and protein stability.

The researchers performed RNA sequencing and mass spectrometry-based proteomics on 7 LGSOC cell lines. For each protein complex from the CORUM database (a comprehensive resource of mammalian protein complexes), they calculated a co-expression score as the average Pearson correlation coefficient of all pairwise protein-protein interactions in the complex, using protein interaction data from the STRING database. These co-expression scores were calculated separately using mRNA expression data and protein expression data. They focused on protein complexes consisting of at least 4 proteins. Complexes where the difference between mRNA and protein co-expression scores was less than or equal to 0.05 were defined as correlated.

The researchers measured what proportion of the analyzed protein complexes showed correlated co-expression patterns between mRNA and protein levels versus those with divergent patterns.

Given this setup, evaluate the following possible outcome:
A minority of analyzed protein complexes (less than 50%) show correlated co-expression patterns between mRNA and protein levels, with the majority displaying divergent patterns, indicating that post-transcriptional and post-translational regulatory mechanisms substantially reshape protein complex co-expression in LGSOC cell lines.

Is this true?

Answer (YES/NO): YES